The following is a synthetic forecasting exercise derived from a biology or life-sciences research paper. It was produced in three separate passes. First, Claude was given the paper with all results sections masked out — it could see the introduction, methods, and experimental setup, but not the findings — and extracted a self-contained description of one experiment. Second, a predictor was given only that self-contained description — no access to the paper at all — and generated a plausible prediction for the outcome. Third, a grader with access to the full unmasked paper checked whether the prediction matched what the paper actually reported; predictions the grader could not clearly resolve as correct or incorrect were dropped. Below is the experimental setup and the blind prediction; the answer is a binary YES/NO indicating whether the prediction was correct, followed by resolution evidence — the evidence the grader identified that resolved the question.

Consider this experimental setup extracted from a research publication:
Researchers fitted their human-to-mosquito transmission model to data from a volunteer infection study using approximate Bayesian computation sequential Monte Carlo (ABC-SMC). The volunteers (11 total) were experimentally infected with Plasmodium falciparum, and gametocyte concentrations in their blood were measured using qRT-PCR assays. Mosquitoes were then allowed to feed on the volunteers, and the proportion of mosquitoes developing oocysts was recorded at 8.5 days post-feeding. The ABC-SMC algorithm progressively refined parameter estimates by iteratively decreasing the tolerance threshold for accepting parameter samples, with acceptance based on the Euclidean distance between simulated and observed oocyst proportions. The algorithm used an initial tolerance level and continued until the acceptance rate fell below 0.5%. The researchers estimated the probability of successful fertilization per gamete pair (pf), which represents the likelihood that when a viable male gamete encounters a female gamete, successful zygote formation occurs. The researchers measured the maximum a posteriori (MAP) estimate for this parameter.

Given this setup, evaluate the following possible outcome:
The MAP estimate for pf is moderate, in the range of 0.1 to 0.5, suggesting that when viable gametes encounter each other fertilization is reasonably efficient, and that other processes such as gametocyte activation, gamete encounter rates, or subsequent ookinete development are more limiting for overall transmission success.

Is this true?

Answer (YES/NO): NO